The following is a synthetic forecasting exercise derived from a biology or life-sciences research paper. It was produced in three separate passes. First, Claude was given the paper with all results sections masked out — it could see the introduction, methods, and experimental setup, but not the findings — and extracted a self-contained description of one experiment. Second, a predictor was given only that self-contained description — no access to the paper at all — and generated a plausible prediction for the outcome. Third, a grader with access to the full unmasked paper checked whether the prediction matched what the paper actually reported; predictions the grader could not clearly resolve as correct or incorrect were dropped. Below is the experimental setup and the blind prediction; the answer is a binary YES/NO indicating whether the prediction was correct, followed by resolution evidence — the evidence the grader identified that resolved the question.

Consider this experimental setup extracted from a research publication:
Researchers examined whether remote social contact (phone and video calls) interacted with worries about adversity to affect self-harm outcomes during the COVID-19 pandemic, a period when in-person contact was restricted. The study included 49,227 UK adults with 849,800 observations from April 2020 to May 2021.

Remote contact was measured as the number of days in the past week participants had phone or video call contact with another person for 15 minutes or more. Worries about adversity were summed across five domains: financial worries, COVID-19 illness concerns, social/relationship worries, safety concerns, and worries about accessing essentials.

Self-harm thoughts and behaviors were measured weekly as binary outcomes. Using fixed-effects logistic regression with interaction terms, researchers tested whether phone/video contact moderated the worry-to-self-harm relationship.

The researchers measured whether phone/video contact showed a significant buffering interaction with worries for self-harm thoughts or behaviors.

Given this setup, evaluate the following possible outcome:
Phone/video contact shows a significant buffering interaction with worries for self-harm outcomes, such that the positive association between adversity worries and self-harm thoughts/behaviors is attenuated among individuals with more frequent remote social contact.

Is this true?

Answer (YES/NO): NO